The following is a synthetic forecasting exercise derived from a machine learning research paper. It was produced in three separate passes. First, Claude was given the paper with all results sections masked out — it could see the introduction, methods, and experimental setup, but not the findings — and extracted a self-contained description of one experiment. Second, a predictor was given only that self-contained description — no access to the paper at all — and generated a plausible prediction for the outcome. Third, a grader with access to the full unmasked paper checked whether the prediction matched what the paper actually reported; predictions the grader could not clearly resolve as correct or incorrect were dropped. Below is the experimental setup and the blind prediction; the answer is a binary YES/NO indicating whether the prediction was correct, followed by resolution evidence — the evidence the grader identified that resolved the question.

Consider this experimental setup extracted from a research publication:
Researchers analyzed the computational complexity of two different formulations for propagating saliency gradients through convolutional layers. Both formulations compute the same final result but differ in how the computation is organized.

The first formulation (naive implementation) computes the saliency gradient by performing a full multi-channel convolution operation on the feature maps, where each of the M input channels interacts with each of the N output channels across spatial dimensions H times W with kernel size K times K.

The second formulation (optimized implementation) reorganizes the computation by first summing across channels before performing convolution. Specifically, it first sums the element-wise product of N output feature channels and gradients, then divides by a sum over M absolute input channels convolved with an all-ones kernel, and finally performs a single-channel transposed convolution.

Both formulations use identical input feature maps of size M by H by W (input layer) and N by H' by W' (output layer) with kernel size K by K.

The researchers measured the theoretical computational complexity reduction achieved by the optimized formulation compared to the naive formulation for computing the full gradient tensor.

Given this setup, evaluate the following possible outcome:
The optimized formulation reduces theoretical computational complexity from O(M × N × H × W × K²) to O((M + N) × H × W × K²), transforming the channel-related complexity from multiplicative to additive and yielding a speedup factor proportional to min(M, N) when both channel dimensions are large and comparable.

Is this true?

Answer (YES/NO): NO